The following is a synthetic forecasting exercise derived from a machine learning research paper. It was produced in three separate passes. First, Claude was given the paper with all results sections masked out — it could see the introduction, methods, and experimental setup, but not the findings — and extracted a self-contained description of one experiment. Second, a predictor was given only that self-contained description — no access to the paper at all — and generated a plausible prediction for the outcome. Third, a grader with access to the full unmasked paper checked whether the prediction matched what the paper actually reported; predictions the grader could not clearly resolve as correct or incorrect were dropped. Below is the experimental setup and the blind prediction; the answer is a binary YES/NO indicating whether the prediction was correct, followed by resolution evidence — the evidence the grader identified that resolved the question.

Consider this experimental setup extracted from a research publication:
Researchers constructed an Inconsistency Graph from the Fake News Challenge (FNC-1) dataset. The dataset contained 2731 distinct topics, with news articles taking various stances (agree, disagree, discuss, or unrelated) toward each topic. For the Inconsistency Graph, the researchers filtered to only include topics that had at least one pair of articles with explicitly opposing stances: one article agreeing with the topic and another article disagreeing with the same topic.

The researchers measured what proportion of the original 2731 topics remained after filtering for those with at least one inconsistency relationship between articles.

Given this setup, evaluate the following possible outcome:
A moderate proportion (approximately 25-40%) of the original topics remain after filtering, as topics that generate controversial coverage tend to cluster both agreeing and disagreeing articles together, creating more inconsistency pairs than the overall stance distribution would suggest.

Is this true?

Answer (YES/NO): NO